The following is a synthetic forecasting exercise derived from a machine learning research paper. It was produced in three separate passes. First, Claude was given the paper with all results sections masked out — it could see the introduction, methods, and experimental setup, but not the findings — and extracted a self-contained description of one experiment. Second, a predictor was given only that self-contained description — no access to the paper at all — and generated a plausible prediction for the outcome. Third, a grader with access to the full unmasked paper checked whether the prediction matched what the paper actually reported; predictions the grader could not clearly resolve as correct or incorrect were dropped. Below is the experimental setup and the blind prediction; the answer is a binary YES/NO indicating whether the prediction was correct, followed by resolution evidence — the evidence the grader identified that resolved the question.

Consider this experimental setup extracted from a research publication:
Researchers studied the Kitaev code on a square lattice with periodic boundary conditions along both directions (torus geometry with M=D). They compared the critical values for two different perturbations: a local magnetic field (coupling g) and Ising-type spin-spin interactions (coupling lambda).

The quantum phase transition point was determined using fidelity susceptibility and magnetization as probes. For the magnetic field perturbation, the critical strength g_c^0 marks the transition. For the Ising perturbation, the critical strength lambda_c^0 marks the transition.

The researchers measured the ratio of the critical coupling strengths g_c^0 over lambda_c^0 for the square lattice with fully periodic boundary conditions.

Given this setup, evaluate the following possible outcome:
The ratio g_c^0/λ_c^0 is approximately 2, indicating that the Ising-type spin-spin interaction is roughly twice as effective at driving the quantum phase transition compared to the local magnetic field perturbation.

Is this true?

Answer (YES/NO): YES